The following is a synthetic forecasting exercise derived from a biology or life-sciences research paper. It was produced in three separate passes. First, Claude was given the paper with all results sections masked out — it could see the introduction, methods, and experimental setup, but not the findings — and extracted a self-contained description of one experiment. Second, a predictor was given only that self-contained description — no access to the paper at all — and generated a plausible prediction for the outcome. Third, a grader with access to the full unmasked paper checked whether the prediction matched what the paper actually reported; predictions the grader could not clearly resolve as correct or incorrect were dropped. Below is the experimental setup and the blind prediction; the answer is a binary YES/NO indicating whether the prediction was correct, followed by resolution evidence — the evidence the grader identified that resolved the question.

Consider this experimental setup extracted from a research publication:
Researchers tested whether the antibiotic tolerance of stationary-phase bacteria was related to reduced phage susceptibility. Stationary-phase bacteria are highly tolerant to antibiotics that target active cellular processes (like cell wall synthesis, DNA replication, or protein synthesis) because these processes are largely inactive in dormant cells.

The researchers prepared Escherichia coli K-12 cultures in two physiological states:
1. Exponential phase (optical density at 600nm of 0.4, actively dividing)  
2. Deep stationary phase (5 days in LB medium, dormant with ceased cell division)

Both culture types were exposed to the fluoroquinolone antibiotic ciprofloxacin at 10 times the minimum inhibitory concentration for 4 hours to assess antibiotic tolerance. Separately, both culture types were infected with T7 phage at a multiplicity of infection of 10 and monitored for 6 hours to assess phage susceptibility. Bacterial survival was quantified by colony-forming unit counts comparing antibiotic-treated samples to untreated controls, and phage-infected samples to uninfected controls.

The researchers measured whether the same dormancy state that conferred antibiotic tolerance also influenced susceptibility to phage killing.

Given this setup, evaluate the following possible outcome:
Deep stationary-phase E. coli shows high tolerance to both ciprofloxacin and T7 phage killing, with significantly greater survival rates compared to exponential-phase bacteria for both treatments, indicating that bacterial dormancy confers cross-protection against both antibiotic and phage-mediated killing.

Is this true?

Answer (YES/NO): YES